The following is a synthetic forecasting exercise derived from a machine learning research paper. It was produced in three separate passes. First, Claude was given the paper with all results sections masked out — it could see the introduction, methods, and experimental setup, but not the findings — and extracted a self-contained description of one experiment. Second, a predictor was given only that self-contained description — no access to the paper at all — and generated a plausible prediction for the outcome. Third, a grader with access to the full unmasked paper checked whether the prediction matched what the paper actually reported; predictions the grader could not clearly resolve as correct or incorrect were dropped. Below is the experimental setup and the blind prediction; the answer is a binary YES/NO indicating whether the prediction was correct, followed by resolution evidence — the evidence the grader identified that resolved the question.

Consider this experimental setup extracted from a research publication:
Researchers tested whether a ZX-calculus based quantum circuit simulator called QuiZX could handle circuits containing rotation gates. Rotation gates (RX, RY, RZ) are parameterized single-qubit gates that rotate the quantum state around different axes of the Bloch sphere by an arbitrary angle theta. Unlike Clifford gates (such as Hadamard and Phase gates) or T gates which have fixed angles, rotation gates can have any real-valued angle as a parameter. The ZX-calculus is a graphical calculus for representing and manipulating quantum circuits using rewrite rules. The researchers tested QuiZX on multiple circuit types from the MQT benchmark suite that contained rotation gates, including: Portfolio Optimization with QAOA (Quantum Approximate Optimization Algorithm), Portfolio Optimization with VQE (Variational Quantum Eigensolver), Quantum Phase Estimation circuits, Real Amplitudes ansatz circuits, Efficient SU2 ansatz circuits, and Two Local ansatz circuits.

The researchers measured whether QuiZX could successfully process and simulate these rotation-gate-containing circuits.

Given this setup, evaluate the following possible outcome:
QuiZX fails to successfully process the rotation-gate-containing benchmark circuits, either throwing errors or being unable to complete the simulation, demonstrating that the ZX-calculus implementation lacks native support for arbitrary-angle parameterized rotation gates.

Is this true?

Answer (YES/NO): YES